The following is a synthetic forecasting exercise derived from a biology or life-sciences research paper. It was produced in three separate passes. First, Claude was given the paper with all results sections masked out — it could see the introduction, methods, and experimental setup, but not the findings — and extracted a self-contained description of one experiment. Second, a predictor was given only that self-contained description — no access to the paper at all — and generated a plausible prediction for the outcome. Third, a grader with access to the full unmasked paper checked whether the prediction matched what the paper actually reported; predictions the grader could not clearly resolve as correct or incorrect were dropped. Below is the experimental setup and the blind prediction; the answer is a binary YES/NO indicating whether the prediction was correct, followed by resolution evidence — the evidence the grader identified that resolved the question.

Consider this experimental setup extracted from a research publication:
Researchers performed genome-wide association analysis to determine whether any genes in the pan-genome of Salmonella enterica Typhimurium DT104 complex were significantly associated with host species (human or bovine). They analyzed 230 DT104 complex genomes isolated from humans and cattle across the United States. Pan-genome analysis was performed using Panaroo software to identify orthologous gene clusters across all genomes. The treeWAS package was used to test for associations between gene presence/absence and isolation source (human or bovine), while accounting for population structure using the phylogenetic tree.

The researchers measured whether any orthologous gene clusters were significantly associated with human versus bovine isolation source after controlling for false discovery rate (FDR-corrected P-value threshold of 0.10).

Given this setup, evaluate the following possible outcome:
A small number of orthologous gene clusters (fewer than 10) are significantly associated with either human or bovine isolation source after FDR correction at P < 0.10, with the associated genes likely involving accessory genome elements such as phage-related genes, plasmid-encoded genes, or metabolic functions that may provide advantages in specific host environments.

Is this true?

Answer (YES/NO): NO